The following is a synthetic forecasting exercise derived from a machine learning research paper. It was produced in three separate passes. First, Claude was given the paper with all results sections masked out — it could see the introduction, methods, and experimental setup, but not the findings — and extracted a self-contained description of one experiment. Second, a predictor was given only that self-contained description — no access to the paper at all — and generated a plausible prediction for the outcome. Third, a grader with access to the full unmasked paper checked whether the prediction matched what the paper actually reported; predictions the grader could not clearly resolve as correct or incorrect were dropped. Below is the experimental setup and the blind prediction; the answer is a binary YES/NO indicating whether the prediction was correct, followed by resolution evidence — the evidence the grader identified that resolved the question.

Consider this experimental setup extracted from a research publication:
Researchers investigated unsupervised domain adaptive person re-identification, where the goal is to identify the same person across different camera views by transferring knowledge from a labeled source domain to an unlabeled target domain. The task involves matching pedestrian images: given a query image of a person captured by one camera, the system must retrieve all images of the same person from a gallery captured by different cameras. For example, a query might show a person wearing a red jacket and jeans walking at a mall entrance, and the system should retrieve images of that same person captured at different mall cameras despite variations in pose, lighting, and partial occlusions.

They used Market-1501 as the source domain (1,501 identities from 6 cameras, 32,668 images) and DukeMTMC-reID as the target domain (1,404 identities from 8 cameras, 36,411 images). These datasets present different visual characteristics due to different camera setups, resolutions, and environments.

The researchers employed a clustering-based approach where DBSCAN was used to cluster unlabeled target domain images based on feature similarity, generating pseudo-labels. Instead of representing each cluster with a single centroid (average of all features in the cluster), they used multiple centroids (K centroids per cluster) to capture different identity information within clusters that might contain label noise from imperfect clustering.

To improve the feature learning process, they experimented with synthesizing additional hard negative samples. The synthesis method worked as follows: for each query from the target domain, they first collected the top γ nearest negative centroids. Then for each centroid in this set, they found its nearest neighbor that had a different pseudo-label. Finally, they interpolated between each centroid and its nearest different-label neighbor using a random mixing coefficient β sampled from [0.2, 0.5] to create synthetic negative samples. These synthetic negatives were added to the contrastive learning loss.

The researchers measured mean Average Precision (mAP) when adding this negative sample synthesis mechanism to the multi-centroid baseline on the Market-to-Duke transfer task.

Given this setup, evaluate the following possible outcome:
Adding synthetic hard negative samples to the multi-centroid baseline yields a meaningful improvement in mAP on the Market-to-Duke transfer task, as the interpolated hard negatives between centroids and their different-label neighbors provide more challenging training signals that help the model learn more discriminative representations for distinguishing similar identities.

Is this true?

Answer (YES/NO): NO